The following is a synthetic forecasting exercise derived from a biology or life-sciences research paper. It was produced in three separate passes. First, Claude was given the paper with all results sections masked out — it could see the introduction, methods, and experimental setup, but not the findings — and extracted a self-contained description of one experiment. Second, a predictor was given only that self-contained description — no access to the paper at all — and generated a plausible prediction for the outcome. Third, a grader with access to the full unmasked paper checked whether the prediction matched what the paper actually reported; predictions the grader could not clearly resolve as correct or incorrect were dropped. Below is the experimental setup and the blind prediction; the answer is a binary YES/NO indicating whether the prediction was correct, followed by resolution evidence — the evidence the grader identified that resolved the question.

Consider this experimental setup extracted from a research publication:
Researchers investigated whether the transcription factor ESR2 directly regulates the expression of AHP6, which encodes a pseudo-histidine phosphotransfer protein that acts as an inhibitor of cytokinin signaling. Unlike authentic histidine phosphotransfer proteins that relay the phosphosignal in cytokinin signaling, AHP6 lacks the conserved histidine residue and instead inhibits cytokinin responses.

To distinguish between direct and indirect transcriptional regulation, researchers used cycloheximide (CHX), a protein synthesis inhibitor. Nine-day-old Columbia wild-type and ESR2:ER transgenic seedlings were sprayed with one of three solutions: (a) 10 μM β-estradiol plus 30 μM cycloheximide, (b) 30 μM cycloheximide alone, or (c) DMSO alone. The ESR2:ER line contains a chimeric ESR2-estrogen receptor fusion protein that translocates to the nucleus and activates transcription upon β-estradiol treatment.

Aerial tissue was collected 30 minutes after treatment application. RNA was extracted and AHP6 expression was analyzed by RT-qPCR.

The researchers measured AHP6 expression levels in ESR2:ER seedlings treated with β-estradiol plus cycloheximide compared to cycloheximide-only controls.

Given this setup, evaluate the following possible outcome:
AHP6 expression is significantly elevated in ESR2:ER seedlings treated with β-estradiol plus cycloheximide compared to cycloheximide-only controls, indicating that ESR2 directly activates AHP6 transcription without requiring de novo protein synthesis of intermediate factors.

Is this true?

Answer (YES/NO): YES